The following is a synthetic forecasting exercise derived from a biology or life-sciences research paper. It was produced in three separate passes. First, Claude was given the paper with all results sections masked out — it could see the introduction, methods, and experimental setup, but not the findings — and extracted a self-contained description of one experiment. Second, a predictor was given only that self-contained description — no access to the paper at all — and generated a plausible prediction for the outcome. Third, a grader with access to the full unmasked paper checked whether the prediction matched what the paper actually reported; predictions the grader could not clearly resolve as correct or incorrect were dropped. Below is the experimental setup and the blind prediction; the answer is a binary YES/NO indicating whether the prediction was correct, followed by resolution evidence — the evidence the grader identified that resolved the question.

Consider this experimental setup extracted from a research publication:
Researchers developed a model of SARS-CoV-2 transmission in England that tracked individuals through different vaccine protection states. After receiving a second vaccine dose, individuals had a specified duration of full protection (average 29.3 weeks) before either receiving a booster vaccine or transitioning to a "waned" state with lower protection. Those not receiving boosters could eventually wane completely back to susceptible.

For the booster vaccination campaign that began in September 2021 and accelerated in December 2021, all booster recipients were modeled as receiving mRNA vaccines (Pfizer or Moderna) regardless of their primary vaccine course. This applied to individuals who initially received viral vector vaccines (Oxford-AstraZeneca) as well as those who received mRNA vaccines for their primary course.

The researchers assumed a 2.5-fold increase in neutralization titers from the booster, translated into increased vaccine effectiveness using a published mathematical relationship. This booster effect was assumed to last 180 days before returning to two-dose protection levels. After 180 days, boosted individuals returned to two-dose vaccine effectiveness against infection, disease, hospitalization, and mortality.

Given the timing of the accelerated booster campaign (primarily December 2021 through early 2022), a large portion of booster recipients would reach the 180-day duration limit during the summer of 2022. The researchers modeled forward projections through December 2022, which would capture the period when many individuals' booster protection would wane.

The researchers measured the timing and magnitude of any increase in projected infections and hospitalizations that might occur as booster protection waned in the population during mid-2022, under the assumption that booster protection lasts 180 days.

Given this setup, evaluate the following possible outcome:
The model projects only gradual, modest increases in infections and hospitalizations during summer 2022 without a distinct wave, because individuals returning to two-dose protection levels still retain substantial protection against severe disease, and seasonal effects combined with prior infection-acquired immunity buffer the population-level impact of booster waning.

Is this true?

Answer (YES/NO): NO